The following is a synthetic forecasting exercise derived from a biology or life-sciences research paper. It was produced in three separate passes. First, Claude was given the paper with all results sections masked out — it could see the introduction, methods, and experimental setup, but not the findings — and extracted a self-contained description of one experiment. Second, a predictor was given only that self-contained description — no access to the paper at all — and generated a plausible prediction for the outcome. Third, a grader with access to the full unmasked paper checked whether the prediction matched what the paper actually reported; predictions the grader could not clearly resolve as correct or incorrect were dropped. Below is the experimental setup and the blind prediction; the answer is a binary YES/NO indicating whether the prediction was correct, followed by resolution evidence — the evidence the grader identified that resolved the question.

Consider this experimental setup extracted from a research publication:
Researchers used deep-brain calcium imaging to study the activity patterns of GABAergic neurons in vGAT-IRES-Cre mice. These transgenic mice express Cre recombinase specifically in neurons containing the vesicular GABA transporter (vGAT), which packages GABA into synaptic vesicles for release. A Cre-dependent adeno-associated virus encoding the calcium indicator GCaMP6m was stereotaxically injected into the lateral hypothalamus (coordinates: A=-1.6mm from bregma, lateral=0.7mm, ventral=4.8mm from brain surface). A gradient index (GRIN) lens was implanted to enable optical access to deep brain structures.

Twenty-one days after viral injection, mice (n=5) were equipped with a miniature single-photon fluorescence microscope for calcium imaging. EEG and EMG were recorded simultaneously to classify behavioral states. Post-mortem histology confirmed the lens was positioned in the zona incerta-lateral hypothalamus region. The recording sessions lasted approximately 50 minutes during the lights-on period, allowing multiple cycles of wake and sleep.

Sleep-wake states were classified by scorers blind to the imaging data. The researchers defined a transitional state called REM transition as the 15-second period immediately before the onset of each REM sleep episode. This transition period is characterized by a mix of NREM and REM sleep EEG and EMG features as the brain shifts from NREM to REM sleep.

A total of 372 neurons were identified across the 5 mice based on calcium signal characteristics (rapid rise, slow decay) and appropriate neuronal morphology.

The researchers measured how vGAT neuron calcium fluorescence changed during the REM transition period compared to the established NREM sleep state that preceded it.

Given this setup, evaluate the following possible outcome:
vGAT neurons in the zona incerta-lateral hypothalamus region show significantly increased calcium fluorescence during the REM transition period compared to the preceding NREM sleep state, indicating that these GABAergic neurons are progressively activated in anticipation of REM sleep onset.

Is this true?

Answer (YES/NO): YES